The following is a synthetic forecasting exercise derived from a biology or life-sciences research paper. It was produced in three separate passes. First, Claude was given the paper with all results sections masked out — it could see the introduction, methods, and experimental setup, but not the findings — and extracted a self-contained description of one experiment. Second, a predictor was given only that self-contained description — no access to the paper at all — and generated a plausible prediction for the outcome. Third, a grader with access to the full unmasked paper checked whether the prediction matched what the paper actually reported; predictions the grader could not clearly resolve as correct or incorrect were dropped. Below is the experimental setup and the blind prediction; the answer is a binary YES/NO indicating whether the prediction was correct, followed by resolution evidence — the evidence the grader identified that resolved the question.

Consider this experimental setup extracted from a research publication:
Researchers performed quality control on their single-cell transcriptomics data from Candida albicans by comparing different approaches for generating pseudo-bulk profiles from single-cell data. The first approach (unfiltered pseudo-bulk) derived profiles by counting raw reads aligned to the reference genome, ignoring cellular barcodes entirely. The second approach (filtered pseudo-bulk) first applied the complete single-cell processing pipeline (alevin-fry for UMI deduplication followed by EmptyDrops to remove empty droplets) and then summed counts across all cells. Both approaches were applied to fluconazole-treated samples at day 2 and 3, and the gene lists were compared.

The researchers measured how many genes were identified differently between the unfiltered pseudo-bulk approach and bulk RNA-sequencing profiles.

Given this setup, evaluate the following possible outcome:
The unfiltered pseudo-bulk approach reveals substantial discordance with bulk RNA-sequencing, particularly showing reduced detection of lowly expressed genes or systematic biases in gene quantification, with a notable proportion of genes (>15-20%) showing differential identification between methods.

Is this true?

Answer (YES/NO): NO